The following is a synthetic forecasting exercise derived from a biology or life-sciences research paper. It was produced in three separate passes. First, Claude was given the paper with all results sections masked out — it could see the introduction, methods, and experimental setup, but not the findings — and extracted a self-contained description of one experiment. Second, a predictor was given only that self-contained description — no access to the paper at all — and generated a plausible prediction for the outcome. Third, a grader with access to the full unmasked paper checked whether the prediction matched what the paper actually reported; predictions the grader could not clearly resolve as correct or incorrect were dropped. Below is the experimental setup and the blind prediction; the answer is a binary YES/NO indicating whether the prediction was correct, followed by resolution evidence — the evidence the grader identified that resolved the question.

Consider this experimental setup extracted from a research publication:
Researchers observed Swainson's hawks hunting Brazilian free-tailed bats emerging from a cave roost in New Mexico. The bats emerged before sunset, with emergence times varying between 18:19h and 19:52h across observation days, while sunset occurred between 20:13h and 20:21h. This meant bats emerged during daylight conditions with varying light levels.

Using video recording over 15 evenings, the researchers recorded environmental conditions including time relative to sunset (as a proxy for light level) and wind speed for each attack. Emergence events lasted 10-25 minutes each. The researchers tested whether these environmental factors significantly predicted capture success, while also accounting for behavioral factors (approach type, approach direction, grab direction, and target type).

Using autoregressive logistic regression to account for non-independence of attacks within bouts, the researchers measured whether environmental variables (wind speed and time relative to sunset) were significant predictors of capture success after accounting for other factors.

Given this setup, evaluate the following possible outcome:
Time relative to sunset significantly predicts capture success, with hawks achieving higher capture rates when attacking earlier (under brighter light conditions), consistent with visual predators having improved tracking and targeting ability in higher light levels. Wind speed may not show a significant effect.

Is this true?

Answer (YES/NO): NO